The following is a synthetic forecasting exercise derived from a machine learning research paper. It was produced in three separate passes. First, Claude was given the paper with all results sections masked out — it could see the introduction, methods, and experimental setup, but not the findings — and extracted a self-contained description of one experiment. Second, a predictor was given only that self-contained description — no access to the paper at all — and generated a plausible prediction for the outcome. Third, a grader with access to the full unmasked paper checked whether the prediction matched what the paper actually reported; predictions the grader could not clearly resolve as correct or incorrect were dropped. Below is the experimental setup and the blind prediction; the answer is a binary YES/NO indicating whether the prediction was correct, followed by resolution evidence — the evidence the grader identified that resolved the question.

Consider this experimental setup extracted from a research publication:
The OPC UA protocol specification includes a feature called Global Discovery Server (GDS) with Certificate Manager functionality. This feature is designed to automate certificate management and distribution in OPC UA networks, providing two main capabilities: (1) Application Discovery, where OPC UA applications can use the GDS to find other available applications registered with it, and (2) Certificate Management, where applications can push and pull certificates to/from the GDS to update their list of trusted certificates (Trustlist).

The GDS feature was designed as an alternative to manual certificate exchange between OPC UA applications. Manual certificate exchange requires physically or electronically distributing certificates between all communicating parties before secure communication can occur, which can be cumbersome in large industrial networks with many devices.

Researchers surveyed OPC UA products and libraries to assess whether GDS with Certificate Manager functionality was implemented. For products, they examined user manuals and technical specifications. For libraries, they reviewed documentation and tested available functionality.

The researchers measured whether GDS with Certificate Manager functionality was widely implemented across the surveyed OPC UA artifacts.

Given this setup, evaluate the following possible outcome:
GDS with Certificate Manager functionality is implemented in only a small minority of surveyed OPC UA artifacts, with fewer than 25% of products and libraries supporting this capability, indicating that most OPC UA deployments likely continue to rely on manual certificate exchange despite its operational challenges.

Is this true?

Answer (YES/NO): YES